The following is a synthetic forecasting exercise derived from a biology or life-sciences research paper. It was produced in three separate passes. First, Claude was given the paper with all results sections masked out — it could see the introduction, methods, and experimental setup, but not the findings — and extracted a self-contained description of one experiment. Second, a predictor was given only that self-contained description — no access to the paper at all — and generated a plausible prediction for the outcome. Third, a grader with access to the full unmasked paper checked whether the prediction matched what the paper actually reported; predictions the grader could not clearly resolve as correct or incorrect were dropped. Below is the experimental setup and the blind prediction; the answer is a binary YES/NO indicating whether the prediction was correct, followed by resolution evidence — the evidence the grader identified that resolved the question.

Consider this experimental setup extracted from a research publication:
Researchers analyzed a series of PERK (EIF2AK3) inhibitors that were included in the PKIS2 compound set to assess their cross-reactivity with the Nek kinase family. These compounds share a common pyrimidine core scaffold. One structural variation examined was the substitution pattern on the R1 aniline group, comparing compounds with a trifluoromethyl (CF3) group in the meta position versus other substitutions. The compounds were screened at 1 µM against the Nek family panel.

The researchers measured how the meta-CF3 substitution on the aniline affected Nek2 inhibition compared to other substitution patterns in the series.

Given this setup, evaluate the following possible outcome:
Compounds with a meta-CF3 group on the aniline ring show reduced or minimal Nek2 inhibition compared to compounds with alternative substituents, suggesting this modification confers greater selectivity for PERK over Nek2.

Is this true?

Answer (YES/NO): YES